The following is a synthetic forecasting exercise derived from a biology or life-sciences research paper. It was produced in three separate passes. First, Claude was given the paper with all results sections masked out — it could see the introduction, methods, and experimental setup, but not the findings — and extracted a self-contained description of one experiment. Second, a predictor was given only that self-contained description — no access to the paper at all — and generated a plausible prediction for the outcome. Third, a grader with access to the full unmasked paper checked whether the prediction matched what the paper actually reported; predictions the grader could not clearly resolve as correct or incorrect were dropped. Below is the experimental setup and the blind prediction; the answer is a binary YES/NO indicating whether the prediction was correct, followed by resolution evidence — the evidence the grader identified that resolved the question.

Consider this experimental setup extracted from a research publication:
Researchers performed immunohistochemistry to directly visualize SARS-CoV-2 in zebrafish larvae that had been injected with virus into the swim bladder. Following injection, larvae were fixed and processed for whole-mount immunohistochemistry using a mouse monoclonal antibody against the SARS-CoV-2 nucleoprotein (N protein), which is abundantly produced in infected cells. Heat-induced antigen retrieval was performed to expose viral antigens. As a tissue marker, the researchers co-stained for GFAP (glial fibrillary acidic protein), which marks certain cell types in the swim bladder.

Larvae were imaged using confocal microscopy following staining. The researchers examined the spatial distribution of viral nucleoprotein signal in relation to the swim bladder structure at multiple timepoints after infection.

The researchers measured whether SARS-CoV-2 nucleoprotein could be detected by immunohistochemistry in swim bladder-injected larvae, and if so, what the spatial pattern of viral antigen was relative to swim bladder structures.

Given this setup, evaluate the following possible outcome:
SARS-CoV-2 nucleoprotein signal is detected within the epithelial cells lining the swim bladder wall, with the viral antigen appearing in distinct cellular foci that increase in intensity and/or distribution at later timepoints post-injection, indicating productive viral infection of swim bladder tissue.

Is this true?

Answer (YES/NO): NO